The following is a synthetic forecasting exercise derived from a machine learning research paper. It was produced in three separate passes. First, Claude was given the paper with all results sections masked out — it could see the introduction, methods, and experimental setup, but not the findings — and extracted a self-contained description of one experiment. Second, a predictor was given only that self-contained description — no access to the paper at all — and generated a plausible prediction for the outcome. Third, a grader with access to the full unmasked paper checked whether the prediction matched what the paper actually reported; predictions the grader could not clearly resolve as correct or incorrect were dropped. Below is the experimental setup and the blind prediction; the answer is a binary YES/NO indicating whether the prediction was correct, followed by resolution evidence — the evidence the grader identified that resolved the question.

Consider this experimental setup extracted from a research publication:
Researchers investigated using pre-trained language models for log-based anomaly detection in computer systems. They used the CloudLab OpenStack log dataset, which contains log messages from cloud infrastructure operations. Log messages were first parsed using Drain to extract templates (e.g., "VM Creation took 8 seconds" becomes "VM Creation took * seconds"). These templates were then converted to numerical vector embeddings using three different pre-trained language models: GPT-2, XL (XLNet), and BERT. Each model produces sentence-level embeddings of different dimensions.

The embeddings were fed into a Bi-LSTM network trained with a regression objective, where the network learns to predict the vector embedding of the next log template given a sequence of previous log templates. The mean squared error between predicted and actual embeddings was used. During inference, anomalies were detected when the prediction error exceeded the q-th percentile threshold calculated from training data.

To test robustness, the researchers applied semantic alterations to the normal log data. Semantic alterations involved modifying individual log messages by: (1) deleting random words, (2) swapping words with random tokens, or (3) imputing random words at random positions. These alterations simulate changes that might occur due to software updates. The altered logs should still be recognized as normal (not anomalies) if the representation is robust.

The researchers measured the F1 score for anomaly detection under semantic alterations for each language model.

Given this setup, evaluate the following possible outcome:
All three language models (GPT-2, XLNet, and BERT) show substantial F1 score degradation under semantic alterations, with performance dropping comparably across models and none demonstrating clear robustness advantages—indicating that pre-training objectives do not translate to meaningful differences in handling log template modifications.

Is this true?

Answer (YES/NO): NO